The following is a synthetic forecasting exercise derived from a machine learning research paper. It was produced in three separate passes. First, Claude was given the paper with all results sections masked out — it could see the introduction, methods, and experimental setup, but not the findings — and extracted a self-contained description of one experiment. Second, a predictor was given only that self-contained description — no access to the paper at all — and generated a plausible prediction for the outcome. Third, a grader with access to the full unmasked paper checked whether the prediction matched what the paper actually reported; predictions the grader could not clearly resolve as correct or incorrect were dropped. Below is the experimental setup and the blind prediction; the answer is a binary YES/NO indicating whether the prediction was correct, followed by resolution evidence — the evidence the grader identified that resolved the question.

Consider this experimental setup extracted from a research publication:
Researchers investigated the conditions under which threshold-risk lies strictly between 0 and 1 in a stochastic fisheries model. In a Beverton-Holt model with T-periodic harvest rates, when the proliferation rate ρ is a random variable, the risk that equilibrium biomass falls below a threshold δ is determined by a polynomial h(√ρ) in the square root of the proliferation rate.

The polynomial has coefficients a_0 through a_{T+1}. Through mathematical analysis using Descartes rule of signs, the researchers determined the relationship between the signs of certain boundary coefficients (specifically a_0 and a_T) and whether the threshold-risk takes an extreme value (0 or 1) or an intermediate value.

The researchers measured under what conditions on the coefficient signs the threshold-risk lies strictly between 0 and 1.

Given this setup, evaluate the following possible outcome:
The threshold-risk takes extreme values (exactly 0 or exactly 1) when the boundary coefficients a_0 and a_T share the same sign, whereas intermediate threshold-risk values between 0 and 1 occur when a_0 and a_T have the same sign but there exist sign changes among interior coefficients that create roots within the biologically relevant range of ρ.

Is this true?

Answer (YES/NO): NO